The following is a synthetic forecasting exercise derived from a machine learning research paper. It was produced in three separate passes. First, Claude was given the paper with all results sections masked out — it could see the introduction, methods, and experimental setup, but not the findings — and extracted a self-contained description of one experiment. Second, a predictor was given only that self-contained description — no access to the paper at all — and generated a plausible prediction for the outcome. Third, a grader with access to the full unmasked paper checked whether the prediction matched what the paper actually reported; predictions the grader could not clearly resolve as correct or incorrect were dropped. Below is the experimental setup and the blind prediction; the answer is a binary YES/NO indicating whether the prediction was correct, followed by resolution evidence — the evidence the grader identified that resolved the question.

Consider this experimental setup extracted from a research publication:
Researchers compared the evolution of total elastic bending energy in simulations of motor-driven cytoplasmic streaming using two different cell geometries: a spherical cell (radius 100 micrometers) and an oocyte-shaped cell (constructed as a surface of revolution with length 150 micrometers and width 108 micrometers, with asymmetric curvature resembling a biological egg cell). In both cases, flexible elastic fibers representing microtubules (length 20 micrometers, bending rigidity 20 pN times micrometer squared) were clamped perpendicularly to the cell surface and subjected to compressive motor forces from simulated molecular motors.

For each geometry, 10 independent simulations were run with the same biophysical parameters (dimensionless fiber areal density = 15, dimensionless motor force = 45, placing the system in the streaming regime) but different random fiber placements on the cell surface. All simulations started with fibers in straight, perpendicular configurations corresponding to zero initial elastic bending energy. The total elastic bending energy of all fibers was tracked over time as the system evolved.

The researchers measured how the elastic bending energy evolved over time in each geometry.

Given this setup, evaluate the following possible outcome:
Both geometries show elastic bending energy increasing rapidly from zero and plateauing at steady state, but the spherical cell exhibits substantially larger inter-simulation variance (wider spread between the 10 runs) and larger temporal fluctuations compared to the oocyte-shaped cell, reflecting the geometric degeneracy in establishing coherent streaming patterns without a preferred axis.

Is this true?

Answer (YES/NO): NO